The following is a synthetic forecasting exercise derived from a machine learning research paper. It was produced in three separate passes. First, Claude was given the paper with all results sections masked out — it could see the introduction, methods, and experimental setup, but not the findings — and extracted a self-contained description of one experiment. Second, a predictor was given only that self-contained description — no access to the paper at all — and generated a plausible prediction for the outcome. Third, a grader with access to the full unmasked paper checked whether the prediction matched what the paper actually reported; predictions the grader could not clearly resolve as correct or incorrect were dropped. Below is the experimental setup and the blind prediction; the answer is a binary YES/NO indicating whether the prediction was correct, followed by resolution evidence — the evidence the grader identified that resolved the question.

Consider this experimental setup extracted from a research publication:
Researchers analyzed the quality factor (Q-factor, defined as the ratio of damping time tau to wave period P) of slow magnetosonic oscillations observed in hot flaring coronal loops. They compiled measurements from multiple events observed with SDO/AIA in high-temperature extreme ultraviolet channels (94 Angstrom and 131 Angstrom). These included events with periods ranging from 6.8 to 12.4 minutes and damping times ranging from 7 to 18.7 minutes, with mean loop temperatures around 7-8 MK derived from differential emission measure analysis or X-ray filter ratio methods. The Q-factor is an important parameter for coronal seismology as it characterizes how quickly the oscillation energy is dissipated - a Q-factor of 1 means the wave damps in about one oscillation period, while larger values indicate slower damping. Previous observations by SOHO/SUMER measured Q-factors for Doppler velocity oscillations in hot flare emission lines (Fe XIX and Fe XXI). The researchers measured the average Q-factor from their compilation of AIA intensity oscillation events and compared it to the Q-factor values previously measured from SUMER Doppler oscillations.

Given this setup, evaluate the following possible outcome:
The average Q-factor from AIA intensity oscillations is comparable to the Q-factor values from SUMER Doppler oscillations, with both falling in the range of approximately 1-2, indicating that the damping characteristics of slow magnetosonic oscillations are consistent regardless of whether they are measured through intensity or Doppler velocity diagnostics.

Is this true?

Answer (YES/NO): YES